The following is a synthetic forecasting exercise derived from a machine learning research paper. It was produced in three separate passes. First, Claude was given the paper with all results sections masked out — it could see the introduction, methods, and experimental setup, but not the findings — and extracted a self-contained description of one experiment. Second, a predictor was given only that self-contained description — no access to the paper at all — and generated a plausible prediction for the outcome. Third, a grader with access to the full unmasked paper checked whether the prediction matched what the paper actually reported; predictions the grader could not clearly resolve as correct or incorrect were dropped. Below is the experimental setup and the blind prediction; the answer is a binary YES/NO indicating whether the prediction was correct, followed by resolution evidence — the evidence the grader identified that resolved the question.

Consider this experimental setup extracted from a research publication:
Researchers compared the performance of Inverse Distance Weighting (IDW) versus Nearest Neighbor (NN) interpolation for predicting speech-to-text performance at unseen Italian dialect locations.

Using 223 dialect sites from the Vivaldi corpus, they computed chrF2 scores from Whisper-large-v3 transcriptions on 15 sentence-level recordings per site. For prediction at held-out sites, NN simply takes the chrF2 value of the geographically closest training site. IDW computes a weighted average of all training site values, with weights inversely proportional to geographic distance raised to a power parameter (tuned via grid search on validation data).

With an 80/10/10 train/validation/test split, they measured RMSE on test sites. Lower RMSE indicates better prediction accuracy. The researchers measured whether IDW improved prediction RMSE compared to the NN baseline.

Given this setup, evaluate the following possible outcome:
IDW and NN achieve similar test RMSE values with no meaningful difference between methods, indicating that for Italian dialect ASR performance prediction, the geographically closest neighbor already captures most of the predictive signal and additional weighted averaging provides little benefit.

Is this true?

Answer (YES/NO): NO